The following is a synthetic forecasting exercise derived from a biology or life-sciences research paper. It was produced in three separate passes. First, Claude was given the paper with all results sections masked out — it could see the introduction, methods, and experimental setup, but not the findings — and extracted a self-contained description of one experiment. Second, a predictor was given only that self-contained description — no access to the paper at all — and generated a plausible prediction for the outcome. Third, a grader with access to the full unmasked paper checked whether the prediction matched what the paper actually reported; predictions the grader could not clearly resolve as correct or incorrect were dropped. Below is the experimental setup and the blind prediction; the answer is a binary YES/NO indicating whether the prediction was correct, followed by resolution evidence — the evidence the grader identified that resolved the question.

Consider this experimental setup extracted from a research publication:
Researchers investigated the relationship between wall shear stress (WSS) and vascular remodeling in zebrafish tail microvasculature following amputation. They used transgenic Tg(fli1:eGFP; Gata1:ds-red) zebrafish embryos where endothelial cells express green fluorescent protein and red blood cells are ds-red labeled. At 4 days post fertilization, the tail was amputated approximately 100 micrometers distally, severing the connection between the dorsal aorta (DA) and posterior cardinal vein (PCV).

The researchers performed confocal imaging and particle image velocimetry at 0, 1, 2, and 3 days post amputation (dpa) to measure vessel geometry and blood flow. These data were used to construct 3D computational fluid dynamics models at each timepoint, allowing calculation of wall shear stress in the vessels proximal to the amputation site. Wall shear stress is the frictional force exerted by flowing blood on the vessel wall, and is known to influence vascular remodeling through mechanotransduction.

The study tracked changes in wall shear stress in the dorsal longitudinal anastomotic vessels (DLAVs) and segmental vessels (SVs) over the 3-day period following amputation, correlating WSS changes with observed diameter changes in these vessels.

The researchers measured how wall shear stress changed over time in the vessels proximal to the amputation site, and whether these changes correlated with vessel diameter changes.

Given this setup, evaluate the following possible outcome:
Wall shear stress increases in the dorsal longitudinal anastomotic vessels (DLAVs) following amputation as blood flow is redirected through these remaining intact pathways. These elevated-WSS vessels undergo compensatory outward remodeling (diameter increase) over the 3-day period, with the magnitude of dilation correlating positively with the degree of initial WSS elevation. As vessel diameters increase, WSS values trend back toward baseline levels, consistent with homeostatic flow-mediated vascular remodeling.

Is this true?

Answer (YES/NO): NO